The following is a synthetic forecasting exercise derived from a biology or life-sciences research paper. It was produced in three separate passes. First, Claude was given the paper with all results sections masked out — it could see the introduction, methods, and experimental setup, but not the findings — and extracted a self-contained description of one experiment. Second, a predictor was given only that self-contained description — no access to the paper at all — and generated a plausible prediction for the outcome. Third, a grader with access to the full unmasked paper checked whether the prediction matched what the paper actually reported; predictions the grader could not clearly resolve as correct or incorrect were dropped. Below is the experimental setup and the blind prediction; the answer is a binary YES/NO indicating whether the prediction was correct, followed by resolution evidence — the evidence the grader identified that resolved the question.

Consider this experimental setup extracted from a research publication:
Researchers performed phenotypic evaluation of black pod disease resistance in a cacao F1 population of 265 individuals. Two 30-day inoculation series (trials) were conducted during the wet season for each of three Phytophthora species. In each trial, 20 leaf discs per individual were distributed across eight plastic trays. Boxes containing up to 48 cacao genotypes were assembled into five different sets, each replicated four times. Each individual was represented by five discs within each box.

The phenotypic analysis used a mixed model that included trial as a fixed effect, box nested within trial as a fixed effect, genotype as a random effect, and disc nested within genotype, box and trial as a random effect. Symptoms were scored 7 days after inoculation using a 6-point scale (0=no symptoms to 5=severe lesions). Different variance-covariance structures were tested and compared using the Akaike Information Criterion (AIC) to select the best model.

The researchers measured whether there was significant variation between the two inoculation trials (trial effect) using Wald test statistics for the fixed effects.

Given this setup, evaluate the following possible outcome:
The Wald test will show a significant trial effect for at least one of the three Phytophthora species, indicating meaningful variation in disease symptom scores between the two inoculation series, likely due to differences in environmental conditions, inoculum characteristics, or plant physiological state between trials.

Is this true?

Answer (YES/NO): NO